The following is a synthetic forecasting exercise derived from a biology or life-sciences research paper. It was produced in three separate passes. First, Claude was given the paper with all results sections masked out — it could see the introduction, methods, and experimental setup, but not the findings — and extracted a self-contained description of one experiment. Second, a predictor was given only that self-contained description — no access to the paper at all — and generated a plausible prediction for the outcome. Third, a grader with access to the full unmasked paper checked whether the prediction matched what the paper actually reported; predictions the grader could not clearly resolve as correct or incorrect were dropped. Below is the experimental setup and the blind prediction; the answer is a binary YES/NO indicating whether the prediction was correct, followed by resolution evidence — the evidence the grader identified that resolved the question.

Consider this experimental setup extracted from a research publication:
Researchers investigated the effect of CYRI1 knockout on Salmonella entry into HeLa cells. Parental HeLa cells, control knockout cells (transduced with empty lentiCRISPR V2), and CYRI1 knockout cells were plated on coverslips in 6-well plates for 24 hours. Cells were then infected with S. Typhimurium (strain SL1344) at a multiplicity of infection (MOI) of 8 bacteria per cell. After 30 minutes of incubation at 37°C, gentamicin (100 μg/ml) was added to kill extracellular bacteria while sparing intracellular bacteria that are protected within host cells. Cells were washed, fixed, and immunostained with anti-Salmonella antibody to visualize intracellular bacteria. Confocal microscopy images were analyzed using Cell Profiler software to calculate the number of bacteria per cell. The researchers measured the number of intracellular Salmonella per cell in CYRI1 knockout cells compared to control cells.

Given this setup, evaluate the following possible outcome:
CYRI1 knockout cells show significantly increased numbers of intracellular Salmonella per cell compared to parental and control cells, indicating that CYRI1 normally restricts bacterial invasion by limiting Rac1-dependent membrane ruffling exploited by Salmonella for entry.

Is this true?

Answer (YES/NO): YES